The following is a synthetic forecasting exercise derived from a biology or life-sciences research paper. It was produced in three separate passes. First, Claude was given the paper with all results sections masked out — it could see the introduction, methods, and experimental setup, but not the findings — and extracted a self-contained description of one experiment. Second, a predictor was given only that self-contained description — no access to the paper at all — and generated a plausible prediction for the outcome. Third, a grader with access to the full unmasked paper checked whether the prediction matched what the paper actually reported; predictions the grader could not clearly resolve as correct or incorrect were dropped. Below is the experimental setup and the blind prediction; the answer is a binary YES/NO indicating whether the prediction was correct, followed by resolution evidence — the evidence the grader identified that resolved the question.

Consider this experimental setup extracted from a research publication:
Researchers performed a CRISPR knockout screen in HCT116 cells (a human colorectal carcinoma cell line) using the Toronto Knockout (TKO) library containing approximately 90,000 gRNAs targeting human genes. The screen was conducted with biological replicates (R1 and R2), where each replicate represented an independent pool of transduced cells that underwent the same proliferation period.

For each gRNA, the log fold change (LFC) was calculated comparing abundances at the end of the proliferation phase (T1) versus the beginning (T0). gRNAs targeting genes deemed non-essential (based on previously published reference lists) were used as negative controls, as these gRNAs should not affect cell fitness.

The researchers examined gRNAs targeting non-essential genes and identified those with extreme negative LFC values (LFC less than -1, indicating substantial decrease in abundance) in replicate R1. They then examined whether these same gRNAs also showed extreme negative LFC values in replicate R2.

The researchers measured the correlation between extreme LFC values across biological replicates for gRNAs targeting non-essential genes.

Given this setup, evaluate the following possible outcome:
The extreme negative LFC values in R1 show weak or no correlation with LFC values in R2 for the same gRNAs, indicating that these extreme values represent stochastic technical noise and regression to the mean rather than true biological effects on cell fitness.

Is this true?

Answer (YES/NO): YES